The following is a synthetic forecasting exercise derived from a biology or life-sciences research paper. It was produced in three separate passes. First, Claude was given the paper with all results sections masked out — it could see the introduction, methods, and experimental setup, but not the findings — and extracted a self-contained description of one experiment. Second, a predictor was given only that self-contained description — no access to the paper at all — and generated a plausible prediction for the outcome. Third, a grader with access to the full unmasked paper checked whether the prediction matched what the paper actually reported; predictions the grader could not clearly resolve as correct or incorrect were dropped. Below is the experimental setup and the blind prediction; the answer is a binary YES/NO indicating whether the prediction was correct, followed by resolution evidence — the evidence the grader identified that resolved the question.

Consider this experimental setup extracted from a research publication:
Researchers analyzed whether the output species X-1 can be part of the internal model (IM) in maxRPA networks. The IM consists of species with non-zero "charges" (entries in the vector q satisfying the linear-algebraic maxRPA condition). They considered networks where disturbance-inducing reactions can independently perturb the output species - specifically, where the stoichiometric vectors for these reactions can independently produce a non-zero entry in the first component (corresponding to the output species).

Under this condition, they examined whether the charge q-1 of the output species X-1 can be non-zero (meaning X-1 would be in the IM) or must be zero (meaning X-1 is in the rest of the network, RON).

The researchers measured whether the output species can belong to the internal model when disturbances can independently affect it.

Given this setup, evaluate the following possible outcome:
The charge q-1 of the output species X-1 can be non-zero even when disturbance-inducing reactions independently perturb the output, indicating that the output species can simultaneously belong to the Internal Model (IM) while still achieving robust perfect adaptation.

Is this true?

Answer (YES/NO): NO